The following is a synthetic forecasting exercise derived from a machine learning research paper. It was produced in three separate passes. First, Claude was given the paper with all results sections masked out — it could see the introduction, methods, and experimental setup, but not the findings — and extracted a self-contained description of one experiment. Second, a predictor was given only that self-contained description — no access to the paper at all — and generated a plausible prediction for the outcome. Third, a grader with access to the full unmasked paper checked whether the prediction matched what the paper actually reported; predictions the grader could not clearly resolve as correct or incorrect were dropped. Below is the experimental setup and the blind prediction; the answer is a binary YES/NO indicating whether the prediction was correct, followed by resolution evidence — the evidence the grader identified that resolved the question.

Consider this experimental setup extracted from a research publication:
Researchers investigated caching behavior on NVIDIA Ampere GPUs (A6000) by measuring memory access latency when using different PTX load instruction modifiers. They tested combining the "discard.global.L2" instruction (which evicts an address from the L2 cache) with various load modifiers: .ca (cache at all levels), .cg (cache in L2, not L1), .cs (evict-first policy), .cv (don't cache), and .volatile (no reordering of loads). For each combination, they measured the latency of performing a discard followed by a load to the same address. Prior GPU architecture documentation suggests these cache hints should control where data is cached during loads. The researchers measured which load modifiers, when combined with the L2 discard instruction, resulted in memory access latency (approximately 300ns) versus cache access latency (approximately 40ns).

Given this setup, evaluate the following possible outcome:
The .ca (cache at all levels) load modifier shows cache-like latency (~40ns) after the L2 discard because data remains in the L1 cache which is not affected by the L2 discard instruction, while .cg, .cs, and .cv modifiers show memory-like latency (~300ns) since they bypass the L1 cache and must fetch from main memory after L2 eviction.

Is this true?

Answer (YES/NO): NO